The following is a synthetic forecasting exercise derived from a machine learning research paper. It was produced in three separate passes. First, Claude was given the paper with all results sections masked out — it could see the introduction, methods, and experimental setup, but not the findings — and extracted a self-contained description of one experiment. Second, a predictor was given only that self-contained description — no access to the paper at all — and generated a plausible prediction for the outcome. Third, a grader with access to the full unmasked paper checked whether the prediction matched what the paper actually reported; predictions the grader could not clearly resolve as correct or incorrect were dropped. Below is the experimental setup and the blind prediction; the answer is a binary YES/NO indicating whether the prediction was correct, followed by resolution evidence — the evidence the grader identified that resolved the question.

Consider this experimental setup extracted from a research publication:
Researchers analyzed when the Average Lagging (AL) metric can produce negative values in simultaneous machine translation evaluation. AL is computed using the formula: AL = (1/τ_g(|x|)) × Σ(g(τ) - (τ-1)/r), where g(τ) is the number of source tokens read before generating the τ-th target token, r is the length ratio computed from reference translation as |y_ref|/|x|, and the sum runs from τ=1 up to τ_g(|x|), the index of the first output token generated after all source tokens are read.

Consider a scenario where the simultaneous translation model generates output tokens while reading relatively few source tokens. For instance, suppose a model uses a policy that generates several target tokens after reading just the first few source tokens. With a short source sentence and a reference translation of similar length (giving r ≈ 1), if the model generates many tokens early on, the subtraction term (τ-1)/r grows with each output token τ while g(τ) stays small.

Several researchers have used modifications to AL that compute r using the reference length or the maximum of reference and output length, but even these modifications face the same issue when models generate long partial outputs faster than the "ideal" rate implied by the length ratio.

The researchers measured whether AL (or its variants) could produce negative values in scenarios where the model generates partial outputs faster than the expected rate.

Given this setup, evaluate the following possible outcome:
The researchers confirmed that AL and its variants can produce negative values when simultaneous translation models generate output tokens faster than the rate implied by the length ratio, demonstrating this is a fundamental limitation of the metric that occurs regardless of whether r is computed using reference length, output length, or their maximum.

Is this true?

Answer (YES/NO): YES